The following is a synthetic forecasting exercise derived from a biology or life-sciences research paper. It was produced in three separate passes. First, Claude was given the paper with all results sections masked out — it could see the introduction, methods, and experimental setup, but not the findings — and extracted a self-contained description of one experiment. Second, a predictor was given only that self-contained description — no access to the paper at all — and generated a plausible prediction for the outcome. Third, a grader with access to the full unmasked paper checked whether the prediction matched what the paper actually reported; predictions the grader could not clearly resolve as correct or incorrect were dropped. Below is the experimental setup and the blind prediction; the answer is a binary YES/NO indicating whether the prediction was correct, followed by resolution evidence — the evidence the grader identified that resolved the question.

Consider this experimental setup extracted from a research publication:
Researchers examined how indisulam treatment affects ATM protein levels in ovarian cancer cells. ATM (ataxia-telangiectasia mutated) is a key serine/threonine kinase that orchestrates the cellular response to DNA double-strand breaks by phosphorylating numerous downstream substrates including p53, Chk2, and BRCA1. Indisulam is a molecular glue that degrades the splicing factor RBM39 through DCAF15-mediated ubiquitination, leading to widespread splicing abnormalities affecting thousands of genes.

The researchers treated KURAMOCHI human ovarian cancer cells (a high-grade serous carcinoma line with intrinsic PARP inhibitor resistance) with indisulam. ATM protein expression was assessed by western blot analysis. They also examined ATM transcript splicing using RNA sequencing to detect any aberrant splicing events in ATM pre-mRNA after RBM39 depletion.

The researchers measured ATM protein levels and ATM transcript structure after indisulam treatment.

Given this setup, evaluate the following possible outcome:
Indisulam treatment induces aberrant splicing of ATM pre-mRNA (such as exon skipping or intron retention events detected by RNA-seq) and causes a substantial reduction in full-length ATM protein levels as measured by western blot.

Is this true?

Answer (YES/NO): YES